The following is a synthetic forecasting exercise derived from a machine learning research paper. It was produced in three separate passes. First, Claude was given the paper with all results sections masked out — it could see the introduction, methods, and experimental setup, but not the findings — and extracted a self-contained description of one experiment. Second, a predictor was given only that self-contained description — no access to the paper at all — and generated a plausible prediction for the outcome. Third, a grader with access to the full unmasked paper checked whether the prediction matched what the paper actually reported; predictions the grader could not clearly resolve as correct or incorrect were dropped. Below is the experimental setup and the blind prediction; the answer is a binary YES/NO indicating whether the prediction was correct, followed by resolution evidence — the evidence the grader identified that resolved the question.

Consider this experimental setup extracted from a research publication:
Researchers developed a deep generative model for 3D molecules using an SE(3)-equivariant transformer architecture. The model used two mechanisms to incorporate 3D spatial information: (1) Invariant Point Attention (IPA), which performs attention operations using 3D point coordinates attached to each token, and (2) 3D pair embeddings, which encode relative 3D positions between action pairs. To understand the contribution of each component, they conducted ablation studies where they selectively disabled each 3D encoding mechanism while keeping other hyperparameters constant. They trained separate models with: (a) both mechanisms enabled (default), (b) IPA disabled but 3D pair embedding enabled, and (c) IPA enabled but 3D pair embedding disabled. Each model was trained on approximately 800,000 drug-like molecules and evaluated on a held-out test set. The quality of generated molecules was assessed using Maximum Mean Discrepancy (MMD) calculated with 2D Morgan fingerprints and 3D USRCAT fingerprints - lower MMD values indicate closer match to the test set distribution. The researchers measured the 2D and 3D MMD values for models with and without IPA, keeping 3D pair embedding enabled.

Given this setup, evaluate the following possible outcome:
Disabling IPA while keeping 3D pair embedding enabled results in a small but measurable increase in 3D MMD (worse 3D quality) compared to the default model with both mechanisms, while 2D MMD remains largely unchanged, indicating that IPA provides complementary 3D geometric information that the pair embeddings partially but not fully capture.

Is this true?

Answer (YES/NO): NO